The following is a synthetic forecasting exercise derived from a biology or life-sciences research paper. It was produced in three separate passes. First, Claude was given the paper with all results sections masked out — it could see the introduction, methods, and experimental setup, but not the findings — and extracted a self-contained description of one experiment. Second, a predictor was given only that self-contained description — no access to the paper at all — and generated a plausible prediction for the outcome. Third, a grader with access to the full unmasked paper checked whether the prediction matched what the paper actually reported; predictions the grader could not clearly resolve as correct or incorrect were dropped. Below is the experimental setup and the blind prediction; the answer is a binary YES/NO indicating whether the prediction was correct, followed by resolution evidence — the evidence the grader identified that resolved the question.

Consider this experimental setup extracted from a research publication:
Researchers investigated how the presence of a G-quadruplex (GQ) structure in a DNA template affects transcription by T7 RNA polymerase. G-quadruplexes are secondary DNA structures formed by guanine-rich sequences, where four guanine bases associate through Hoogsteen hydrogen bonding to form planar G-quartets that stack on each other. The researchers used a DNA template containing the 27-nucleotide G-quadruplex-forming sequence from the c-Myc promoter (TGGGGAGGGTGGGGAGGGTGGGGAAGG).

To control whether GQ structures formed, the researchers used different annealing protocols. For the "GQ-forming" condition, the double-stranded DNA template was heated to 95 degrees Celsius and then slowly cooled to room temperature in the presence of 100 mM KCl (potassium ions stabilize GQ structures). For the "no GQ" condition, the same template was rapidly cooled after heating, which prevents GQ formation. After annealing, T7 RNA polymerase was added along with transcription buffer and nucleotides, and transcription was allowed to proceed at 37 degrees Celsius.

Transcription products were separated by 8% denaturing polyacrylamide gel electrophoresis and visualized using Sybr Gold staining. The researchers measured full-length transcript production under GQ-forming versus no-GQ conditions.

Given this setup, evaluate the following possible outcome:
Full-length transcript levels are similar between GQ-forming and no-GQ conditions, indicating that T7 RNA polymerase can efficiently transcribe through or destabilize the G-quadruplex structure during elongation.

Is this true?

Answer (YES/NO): NO